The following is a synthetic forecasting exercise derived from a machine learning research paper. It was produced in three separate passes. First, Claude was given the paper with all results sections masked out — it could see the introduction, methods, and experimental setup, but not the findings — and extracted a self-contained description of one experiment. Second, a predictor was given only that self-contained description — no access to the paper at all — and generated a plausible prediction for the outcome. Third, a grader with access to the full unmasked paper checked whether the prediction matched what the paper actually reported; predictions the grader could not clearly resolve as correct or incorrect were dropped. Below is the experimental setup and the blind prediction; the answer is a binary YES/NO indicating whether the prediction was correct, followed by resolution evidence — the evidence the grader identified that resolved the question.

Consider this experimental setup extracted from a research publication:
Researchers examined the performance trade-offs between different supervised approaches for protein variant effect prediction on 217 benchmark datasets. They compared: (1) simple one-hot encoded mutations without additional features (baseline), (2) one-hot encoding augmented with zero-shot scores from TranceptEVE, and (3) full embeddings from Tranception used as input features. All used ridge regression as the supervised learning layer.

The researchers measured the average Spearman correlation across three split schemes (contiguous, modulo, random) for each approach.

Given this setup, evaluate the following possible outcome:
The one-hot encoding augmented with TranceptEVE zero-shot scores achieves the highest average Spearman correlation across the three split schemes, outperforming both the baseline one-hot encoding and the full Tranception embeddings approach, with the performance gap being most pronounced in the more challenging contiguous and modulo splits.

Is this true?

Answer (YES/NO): NO